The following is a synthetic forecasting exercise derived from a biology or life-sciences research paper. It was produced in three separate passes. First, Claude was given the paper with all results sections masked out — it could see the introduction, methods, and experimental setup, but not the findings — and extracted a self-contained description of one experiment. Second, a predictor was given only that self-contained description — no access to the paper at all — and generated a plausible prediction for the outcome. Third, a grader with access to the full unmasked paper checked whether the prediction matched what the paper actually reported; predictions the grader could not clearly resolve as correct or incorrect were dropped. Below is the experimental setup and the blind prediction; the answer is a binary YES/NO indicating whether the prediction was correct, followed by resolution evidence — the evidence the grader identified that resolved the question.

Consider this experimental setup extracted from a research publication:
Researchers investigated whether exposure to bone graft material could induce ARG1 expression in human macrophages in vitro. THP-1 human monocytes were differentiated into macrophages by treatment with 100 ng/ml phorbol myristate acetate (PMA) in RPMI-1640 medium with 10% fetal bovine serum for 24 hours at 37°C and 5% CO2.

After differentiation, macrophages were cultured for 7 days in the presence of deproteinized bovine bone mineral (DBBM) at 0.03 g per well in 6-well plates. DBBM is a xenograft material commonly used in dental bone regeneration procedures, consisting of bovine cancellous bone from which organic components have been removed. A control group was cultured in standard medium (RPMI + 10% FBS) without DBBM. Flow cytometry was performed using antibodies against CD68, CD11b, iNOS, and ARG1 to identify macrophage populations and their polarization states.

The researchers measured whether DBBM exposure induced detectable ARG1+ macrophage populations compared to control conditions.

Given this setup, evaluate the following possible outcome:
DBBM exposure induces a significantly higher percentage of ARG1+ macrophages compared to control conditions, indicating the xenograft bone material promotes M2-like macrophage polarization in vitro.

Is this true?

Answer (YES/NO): NO